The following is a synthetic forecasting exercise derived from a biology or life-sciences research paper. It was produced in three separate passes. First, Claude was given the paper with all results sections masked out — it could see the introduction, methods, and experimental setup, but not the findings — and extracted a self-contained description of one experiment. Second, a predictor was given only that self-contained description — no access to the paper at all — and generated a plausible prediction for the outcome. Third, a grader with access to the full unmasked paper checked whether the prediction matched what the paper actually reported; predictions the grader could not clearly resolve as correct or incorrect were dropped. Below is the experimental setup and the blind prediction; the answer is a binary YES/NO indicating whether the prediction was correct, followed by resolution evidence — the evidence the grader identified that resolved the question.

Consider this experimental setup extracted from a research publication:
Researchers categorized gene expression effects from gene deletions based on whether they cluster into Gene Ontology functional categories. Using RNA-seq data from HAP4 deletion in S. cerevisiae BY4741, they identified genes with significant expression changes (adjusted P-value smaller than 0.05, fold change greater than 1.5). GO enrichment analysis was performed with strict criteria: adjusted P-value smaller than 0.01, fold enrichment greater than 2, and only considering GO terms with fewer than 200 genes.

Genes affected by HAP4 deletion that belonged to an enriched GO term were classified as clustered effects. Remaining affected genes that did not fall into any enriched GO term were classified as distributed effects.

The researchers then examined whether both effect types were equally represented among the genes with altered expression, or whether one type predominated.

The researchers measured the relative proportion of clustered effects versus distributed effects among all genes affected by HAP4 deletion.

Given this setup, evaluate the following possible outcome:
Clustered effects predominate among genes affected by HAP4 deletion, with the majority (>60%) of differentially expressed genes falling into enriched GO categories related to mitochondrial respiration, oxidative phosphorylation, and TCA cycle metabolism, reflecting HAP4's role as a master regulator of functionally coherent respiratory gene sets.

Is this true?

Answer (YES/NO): NO